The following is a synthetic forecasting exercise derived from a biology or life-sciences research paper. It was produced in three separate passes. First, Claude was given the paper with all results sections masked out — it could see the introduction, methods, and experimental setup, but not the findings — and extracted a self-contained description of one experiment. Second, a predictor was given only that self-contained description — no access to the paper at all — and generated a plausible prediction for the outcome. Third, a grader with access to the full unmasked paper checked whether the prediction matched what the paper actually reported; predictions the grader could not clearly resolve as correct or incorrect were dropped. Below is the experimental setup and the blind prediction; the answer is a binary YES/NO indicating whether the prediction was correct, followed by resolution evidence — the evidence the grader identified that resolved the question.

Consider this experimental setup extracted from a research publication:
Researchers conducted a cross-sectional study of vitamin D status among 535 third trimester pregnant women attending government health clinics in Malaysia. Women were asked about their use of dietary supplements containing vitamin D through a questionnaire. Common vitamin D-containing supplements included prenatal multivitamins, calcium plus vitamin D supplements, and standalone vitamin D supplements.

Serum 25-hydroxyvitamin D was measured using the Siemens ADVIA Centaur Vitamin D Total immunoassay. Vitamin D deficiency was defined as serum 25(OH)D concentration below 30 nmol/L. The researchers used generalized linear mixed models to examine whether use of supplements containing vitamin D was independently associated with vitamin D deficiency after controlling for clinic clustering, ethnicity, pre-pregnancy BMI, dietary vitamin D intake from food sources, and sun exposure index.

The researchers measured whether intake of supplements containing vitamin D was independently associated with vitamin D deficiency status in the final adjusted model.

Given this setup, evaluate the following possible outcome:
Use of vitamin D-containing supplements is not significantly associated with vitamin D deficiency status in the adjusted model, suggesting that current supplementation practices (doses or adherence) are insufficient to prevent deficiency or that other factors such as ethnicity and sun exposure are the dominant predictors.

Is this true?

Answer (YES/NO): YES